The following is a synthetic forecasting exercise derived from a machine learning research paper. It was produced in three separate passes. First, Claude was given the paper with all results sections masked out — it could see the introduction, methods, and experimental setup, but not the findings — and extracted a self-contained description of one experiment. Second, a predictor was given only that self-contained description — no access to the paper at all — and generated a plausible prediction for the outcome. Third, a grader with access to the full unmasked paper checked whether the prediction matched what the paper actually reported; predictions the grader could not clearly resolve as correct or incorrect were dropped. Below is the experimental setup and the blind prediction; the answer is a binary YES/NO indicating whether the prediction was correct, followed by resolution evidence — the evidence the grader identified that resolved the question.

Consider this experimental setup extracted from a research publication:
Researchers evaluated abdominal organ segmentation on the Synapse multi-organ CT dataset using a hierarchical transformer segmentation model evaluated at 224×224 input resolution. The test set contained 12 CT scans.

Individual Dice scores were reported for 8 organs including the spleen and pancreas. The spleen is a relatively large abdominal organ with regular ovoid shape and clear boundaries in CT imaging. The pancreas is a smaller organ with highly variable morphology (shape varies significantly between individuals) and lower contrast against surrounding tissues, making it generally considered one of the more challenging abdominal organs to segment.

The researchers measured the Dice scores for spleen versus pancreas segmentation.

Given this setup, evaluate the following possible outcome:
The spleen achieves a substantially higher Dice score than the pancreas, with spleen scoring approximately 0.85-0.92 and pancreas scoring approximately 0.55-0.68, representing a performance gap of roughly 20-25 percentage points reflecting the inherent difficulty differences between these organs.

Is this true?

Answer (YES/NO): NO